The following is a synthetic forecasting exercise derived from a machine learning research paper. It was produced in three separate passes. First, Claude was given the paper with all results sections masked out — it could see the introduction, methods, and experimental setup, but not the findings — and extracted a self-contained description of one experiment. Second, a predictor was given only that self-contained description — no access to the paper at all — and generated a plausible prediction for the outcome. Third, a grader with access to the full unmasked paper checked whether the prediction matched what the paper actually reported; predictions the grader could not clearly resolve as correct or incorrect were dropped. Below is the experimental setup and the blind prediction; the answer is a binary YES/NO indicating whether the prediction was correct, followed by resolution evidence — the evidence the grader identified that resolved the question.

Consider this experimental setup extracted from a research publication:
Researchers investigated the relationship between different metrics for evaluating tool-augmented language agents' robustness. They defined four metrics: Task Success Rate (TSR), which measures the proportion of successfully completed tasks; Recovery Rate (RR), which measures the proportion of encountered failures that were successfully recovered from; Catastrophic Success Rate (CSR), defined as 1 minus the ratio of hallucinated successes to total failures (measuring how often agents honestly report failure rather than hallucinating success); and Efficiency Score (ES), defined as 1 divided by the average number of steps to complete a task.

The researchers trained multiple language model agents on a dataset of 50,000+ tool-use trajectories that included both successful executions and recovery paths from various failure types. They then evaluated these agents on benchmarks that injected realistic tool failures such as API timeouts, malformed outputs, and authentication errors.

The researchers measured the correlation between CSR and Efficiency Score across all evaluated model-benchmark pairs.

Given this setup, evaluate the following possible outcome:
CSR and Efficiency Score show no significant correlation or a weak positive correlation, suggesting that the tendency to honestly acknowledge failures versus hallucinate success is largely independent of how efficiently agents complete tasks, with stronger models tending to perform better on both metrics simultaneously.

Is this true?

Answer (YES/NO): NO